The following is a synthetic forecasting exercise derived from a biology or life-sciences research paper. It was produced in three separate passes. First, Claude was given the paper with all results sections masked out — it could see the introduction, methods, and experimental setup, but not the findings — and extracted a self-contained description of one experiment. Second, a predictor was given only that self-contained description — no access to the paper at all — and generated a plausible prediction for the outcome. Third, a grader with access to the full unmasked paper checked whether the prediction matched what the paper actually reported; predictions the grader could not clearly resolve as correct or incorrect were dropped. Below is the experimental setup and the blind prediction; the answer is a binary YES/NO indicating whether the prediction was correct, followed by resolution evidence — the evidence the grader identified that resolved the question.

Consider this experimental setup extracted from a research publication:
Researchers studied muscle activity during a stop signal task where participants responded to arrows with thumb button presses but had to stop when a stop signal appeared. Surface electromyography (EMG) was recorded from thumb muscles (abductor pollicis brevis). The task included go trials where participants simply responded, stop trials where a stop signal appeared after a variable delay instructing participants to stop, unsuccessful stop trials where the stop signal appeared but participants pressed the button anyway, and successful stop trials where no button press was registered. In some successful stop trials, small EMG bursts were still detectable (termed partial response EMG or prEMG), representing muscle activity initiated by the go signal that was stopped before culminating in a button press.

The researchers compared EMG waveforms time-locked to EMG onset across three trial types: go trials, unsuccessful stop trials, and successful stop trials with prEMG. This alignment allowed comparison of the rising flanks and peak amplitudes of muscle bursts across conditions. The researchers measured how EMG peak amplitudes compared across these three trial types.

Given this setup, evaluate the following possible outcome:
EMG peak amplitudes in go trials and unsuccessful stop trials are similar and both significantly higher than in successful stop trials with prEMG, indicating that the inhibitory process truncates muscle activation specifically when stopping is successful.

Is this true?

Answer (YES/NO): NO